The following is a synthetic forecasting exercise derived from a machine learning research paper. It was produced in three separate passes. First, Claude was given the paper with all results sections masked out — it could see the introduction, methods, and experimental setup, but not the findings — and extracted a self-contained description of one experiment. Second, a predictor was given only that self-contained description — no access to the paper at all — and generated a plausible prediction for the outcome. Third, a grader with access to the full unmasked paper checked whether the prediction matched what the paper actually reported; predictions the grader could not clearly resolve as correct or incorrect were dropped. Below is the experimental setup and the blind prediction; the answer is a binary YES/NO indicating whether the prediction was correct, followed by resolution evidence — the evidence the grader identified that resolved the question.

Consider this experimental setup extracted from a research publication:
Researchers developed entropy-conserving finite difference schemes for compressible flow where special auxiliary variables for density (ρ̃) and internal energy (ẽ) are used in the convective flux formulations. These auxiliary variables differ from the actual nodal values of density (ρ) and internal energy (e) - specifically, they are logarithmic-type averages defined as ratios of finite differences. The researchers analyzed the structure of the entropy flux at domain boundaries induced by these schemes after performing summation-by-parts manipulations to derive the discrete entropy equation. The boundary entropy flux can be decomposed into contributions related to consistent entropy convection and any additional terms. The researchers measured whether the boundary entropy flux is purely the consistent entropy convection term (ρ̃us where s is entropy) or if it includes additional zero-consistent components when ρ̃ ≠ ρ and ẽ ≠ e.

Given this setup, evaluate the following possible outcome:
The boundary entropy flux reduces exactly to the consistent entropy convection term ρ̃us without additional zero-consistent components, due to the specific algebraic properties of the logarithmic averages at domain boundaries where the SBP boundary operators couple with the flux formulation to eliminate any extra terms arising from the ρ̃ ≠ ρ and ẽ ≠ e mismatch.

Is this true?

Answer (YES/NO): NO